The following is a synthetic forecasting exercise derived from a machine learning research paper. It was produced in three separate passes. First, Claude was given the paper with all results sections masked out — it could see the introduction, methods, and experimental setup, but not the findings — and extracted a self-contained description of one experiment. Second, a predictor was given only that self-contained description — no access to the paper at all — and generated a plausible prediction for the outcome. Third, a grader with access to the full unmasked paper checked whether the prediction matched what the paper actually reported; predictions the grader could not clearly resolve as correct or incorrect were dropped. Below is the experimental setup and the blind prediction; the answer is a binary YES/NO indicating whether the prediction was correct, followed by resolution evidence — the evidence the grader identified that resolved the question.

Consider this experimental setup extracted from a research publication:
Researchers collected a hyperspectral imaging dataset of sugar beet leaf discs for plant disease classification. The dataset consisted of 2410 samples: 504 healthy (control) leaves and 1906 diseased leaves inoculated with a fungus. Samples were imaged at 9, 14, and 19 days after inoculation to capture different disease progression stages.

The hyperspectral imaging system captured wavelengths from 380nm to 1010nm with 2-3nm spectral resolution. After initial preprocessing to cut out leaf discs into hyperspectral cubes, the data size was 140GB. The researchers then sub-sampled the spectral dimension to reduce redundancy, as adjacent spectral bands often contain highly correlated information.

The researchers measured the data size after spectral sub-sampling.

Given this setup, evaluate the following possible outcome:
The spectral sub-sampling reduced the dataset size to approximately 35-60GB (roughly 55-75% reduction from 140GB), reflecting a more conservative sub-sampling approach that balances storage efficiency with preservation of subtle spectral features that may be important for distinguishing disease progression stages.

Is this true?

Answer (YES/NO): NO